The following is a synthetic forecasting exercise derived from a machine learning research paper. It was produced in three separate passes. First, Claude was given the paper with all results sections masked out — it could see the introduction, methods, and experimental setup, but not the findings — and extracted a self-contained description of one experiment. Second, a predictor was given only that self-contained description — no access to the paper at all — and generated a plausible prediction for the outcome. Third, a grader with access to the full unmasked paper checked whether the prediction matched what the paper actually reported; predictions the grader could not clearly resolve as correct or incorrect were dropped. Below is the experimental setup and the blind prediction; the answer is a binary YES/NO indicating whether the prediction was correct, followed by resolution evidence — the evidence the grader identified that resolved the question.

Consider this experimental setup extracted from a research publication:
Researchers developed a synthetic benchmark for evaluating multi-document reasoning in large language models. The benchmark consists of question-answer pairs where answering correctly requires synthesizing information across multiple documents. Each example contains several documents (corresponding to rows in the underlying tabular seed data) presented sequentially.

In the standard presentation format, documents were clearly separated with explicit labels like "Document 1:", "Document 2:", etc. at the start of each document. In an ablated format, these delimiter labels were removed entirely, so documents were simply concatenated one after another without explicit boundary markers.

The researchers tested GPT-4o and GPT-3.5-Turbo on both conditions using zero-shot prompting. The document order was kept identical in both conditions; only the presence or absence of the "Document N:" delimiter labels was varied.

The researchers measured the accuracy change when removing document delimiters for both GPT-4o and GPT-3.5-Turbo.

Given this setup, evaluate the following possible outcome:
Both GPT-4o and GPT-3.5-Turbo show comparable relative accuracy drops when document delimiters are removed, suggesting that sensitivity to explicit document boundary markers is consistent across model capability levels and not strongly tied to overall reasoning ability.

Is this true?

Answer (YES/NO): NO